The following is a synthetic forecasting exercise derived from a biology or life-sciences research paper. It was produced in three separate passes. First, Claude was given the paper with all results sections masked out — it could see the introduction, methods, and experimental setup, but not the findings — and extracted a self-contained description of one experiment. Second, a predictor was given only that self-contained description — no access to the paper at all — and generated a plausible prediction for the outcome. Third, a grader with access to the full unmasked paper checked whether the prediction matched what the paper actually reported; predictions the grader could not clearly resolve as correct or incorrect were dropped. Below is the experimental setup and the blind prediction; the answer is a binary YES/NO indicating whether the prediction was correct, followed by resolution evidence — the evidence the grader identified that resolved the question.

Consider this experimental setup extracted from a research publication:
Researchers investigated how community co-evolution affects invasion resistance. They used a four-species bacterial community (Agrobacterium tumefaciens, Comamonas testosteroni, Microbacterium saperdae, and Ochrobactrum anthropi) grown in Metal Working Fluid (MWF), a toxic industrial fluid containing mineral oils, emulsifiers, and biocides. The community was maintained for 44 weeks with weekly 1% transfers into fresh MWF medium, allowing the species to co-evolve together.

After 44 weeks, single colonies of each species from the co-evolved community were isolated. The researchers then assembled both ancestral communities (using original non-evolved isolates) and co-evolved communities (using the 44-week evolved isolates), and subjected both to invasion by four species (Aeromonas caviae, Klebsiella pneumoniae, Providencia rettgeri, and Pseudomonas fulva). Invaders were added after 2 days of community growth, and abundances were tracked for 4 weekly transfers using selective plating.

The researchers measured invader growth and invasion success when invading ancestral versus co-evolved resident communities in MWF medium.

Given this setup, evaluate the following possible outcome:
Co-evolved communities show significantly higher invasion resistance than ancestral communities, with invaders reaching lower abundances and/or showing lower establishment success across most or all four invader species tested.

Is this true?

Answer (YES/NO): YES